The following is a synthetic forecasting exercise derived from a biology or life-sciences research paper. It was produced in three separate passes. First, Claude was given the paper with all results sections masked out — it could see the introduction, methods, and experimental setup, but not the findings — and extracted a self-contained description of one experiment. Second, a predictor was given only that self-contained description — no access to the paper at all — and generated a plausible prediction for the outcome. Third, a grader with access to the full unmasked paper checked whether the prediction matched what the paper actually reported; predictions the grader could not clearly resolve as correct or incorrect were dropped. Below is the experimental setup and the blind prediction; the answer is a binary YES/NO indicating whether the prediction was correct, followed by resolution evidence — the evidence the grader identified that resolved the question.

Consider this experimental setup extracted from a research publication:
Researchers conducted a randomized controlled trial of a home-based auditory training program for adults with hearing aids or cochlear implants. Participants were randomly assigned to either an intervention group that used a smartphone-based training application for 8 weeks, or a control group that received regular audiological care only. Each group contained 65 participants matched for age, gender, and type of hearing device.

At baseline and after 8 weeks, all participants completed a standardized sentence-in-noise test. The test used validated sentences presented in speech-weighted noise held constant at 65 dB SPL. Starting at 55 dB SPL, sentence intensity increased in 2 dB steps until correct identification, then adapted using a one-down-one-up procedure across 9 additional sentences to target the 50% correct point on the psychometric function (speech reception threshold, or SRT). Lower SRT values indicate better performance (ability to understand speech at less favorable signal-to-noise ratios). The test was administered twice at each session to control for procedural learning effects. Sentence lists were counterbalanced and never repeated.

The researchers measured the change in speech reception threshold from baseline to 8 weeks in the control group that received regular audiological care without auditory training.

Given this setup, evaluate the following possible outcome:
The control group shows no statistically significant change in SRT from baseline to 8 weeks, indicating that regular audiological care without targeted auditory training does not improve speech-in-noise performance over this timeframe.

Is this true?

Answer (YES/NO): YES